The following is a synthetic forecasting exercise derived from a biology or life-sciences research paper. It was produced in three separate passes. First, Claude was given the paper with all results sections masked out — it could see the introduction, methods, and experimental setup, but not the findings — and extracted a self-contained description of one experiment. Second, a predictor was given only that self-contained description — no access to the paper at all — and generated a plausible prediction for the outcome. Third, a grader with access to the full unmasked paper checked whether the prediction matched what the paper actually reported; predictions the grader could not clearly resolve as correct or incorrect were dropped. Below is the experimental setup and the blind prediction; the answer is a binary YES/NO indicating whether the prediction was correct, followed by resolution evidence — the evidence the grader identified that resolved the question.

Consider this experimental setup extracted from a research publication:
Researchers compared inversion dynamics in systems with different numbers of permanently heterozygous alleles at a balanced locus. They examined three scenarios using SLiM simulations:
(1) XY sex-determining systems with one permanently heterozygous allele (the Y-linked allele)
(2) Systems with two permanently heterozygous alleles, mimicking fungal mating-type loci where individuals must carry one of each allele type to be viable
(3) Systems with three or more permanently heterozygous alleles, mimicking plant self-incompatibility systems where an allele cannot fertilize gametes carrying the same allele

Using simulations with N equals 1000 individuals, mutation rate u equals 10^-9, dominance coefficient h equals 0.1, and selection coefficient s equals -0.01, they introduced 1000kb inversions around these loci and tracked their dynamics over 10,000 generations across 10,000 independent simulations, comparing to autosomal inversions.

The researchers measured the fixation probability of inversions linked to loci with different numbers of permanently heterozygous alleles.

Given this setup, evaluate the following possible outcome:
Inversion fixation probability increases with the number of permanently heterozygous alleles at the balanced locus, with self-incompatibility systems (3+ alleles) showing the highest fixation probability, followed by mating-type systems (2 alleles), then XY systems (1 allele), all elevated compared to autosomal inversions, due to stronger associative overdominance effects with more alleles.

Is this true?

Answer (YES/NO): NO